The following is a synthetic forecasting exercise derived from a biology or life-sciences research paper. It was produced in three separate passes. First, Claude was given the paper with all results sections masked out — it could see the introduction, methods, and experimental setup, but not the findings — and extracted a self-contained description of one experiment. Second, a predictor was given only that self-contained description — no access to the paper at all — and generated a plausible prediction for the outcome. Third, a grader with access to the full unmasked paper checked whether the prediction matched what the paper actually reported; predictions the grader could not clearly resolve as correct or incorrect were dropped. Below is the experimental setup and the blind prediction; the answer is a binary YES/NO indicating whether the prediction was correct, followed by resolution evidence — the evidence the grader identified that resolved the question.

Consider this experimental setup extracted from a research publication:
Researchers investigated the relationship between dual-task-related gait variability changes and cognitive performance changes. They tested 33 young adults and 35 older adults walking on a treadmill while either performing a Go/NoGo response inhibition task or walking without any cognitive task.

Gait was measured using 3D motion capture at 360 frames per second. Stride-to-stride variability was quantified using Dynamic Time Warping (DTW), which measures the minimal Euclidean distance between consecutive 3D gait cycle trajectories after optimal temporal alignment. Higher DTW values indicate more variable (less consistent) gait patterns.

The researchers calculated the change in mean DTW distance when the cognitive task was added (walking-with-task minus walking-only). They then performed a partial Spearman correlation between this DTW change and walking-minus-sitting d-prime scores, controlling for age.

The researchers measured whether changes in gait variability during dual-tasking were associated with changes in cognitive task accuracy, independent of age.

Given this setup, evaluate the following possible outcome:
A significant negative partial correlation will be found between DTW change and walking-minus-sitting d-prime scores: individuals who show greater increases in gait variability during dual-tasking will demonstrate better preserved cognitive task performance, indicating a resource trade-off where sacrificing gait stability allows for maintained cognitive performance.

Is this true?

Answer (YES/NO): NO